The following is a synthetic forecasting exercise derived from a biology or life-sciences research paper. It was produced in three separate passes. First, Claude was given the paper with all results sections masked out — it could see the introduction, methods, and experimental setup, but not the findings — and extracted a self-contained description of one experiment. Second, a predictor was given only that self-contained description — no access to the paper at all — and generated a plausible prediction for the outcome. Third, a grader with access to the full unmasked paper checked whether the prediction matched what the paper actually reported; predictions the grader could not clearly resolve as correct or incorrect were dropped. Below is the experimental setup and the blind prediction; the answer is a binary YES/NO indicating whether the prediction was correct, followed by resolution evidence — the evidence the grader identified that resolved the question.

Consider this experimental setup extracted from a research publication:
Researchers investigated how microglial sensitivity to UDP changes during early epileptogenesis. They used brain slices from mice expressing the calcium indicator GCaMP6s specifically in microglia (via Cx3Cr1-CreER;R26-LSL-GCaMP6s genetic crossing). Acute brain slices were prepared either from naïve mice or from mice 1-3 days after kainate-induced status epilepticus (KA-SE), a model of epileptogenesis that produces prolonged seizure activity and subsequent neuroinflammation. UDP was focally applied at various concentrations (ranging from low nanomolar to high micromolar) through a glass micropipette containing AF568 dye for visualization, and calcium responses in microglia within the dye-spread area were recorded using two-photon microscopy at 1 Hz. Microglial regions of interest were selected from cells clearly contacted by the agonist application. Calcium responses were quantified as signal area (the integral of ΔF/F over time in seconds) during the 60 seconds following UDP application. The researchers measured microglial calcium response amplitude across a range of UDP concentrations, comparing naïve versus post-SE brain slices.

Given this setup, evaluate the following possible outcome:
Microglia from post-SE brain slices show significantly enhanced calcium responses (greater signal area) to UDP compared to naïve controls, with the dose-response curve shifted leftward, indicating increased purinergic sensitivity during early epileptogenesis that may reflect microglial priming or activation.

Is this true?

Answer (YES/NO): YES